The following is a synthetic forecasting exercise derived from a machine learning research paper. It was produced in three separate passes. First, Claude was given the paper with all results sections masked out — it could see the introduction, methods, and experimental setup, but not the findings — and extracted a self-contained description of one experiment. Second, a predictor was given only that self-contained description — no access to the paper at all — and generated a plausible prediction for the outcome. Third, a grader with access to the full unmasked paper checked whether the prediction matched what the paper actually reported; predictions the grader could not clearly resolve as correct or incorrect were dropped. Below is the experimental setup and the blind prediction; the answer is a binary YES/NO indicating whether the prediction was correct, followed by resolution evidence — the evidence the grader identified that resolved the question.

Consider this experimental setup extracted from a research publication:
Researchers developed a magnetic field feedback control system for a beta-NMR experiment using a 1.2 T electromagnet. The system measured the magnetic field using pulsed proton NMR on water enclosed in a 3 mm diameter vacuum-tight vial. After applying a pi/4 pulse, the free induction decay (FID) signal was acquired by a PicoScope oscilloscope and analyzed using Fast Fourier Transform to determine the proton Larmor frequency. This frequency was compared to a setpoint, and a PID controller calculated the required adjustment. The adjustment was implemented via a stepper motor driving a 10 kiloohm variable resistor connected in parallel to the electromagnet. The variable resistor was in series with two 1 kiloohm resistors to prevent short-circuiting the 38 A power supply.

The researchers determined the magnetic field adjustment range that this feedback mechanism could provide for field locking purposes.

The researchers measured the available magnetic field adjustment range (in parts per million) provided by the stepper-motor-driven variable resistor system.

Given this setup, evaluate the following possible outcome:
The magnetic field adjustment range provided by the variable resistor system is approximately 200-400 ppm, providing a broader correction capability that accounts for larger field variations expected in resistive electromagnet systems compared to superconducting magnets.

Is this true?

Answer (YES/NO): YES